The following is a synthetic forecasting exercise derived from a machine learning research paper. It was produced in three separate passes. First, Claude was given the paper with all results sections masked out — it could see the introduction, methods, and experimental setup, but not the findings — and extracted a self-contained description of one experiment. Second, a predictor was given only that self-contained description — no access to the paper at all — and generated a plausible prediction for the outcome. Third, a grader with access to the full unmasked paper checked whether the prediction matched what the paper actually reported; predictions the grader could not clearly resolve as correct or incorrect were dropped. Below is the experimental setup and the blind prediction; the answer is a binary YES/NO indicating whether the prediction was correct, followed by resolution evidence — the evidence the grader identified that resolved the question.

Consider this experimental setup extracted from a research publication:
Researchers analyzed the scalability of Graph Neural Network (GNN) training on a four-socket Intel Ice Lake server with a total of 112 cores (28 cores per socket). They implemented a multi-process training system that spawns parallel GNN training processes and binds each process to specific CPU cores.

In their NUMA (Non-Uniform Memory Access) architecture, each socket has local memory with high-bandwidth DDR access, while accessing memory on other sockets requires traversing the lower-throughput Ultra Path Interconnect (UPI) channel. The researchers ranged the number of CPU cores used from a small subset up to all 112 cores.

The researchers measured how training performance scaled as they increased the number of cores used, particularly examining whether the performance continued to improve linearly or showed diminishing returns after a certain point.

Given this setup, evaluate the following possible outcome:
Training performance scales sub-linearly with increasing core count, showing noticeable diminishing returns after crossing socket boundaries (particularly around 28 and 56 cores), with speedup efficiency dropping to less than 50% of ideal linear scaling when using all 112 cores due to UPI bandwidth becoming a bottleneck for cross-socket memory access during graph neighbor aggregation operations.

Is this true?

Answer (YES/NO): NO